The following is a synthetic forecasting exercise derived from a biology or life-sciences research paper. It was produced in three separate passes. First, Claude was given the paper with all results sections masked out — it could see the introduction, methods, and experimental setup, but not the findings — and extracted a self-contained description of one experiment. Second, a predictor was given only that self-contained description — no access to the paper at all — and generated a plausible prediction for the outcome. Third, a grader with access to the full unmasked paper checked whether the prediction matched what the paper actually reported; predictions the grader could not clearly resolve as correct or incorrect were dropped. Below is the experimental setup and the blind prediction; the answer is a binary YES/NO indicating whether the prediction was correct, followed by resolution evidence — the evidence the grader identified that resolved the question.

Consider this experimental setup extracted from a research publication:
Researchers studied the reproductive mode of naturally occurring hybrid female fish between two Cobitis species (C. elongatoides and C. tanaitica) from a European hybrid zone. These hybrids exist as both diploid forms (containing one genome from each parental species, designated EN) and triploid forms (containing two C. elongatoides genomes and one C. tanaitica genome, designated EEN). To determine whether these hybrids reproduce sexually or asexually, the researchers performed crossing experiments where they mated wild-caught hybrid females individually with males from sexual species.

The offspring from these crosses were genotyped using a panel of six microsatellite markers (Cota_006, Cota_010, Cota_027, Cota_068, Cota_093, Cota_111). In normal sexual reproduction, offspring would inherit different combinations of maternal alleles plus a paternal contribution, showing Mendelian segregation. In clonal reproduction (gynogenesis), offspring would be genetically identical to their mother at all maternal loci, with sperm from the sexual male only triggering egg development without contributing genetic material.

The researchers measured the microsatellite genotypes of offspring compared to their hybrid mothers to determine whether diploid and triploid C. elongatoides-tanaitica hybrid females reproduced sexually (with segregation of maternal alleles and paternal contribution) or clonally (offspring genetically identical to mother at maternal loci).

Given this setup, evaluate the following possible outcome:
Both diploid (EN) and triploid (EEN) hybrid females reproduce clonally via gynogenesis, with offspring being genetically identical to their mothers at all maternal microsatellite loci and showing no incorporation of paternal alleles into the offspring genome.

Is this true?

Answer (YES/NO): NO